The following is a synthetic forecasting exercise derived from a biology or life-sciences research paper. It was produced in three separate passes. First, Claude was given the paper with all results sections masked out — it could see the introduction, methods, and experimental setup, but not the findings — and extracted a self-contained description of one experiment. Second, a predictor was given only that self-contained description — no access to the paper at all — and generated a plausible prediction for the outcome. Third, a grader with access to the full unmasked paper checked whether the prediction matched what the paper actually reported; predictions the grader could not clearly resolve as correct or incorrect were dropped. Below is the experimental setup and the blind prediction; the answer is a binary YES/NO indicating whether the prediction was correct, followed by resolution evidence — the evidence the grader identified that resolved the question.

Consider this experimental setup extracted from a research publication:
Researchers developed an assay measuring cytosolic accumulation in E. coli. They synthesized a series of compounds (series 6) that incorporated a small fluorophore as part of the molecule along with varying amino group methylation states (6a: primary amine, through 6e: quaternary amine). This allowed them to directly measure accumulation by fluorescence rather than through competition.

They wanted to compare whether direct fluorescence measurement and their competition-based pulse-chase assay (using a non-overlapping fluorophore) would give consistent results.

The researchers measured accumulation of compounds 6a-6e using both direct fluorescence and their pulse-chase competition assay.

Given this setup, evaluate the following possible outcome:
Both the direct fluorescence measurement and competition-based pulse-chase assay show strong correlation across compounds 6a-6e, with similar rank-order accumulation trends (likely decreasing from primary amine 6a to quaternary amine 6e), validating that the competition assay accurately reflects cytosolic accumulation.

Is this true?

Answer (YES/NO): YES